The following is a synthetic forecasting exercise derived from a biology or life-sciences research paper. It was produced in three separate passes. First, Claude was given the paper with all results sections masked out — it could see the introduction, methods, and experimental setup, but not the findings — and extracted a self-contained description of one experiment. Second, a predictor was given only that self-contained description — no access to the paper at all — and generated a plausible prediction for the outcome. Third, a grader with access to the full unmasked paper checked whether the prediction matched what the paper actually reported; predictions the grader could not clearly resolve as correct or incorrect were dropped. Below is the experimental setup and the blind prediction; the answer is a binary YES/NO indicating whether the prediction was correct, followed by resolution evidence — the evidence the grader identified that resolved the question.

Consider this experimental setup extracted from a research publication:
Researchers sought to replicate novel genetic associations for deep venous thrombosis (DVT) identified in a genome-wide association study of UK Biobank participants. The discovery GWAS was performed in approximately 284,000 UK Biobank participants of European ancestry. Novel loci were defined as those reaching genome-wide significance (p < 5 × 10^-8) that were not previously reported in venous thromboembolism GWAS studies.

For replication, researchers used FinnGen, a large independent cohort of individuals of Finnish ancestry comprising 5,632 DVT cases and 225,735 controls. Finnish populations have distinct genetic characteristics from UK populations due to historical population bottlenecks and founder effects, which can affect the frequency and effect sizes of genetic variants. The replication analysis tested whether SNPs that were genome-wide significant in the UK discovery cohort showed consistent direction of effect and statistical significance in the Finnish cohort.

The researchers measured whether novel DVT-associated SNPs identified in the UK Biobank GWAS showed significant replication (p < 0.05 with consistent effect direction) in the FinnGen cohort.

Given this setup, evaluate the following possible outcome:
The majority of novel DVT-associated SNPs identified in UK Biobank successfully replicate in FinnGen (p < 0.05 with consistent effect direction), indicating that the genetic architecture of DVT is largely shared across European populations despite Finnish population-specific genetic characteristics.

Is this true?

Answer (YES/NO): NO